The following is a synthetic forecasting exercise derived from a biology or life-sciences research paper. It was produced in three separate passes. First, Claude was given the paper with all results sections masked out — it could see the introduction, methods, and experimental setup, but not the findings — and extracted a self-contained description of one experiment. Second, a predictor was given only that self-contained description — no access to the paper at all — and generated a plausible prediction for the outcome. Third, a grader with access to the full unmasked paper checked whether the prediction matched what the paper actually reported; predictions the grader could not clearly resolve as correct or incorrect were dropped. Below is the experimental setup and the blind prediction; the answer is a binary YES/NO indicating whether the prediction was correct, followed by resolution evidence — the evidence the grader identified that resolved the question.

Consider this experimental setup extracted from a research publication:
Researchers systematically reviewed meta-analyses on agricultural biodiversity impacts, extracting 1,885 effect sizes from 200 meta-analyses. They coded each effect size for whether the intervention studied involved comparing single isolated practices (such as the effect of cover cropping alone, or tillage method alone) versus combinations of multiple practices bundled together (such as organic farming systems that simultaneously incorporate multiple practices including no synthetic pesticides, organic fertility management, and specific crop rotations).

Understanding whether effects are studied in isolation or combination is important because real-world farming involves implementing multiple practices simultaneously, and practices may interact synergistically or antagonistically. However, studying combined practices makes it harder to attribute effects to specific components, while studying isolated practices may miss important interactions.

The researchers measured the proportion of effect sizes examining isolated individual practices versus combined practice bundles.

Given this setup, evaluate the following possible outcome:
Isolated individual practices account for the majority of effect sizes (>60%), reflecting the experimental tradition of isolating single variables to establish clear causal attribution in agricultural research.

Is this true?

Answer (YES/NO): YES